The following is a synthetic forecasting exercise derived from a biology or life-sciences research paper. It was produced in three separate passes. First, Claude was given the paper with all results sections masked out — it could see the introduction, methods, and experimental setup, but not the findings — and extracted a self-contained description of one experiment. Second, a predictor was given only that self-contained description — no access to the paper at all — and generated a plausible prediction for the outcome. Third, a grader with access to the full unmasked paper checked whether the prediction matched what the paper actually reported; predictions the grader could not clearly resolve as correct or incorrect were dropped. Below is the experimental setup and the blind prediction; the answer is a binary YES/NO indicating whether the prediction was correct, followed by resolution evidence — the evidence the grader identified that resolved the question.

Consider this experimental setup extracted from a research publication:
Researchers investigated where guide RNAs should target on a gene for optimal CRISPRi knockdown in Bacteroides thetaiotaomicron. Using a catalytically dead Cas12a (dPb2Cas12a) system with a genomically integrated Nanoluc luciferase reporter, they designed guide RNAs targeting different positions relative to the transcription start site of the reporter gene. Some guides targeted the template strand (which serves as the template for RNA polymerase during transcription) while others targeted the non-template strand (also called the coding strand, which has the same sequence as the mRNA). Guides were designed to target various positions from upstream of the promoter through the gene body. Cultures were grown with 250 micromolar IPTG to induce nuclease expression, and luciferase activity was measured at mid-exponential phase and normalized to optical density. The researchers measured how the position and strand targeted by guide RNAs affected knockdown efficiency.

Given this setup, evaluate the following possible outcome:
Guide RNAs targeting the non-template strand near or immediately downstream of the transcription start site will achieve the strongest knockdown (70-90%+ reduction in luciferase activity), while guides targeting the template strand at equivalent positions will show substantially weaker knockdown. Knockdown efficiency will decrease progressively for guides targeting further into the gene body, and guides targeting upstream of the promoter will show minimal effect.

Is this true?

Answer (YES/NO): NO